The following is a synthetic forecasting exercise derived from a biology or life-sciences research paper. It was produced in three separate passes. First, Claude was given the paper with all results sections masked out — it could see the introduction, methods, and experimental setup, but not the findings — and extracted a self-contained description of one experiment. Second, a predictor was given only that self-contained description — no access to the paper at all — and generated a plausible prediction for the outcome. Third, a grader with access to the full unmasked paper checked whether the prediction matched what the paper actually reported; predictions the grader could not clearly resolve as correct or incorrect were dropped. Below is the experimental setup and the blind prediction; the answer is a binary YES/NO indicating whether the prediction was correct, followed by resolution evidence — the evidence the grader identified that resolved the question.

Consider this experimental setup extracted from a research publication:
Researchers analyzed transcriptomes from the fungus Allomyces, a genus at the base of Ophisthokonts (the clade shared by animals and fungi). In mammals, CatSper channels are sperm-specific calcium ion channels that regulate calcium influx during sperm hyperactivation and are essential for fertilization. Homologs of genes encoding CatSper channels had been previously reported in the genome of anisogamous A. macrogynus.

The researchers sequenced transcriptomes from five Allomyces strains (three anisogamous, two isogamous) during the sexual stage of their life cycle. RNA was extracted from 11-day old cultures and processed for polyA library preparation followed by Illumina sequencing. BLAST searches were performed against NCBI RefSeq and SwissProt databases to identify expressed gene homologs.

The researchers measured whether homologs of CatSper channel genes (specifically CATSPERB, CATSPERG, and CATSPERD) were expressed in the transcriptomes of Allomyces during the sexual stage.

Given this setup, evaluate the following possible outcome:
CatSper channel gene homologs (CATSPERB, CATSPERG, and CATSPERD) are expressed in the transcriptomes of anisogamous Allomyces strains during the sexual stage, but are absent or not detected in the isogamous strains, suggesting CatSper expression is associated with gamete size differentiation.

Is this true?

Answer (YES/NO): NO